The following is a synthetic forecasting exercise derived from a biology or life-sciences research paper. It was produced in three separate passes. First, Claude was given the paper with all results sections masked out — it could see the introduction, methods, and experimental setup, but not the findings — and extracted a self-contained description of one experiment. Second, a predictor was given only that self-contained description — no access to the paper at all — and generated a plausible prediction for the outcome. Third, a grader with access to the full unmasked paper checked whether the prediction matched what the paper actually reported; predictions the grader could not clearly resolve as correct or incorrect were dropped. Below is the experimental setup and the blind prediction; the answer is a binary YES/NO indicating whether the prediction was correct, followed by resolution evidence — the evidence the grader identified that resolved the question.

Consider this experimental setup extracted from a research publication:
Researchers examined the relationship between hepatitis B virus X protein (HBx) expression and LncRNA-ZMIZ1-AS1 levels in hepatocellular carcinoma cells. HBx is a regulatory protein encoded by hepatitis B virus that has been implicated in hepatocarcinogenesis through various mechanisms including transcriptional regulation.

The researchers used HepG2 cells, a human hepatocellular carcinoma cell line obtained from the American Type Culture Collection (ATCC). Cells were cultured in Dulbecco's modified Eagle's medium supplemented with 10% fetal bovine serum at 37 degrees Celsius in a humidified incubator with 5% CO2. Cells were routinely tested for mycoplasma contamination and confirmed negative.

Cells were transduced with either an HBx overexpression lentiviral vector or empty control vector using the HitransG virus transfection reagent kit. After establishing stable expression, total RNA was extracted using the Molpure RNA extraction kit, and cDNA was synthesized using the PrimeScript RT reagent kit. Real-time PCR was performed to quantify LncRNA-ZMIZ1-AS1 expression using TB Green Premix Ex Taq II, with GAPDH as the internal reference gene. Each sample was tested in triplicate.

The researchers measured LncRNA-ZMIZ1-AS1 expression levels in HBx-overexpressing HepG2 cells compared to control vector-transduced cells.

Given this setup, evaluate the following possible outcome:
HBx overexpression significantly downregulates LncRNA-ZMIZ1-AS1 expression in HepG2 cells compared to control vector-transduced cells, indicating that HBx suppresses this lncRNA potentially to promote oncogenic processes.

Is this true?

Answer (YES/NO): NO